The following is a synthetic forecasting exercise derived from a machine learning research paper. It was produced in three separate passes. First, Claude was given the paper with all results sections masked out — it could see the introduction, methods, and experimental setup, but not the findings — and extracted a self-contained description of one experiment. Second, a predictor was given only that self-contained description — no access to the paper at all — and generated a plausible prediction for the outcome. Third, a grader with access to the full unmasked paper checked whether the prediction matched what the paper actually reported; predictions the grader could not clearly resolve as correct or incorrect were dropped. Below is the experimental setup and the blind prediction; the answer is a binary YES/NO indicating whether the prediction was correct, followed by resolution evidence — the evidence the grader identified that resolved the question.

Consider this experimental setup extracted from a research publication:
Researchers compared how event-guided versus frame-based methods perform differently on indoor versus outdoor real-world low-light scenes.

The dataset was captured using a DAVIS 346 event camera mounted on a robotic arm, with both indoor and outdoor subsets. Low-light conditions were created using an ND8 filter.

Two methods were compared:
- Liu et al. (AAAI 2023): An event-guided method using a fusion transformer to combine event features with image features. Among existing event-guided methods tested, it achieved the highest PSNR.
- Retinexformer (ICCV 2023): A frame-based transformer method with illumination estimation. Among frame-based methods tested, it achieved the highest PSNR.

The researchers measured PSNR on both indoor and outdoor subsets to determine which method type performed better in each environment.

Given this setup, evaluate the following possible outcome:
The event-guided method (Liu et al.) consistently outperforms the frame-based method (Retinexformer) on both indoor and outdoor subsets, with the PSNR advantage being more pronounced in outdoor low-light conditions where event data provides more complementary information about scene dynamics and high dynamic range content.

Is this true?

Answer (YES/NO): NO